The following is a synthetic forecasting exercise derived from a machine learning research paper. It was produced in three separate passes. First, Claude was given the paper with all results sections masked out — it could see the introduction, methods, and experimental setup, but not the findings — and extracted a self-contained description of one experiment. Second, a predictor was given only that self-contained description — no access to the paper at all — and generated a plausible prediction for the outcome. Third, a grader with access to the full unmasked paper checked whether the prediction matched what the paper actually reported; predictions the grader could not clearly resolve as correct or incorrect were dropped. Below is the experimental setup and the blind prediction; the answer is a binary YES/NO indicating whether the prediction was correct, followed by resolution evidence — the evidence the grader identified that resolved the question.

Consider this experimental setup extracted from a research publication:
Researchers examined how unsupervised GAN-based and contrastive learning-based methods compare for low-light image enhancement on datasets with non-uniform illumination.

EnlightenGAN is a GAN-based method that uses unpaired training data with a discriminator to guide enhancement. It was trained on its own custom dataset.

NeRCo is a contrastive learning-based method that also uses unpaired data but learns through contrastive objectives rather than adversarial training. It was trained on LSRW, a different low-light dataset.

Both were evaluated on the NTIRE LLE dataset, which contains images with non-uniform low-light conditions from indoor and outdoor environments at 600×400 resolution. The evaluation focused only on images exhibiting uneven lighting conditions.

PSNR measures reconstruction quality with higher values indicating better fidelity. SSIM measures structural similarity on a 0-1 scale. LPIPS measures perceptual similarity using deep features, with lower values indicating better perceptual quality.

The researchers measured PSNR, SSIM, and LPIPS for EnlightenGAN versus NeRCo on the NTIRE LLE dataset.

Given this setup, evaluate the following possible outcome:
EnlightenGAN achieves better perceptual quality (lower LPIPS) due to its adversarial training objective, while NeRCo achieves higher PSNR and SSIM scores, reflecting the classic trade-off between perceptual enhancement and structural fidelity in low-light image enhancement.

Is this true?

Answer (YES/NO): NO